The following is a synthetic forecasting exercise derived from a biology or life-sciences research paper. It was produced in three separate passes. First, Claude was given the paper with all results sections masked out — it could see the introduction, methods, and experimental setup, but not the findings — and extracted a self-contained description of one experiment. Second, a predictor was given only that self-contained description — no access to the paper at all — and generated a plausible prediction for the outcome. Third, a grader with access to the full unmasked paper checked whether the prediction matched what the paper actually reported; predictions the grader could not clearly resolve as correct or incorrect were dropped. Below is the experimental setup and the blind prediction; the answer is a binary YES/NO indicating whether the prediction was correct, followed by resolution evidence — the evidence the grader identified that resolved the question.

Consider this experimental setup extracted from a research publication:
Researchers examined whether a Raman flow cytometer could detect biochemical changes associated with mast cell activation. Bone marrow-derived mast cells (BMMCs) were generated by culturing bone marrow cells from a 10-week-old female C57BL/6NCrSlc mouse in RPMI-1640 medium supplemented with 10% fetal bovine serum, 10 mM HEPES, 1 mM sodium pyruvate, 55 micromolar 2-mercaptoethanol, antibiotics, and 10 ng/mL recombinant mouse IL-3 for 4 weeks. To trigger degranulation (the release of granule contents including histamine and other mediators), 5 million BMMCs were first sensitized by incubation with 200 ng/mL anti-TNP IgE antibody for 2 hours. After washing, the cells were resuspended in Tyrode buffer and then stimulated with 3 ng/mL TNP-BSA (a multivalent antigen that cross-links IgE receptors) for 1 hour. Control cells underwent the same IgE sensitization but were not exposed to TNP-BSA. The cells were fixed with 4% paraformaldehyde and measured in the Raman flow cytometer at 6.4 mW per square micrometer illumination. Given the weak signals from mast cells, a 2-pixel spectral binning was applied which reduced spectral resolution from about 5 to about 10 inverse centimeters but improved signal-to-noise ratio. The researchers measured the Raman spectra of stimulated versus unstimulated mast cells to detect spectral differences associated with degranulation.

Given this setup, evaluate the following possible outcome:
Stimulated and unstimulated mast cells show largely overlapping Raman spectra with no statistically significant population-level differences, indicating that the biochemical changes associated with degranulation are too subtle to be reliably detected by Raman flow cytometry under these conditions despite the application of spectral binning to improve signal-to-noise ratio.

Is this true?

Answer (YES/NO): NO